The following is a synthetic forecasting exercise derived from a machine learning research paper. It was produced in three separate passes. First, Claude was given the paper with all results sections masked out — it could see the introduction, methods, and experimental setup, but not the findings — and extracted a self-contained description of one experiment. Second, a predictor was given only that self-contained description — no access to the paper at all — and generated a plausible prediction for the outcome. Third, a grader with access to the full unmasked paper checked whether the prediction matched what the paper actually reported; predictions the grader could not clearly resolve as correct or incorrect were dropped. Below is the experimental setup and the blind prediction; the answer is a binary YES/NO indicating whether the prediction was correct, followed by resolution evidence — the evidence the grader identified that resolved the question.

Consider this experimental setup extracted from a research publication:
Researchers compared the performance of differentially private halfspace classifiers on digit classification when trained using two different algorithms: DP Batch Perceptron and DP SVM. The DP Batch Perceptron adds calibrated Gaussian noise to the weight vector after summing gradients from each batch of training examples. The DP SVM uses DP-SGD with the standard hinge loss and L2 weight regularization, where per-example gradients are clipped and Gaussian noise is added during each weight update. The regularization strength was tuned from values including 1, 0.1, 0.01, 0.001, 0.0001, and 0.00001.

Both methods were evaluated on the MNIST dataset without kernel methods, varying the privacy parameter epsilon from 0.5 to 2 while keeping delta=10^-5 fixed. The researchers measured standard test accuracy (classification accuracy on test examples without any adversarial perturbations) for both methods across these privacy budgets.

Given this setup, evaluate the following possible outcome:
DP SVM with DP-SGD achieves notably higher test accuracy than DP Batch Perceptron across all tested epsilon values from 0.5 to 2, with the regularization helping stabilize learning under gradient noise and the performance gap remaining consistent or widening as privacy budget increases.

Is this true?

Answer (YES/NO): NO